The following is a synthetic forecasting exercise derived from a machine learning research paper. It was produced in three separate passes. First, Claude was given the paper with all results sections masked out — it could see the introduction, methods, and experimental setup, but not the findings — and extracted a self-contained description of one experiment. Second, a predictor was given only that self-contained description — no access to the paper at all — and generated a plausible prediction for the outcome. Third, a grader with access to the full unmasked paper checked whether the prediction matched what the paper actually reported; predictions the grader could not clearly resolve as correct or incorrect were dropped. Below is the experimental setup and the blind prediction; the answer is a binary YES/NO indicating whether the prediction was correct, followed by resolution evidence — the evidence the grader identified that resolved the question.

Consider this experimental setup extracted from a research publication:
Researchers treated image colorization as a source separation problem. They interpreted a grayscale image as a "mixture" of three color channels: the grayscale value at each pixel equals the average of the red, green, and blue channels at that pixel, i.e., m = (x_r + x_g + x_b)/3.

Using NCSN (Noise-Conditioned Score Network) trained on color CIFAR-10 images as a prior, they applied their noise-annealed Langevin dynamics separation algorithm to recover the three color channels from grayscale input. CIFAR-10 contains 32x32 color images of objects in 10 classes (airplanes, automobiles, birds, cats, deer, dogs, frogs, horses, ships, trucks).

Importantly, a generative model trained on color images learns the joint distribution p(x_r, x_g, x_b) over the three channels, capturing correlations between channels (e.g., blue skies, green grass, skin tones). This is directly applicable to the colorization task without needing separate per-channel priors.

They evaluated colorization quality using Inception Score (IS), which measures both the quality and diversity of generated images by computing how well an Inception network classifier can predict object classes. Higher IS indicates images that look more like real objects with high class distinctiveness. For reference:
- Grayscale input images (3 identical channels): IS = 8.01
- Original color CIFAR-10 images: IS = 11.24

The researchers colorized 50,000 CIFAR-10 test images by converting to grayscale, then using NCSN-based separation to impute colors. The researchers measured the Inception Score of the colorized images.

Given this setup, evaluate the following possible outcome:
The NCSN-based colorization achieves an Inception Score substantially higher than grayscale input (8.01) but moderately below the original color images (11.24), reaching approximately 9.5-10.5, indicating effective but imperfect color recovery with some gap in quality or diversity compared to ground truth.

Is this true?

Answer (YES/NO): NO